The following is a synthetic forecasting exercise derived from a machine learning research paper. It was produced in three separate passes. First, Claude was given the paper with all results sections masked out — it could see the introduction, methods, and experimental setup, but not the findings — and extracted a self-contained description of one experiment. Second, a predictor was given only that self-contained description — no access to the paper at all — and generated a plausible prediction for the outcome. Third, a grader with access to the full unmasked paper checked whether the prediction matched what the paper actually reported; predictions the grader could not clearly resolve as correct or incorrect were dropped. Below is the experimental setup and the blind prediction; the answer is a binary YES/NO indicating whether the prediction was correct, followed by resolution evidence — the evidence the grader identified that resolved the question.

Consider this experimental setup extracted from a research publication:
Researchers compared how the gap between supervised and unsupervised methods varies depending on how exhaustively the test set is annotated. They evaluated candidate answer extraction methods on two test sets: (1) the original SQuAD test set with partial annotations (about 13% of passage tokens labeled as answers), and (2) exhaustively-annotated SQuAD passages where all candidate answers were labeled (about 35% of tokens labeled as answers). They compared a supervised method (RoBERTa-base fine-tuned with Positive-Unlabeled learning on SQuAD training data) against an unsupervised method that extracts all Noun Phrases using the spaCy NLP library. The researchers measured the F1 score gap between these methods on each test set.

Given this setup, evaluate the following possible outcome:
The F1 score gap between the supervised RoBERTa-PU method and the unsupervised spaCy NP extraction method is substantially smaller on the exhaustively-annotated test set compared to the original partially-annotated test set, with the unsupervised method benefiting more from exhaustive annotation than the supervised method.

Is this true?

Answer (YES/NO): YES